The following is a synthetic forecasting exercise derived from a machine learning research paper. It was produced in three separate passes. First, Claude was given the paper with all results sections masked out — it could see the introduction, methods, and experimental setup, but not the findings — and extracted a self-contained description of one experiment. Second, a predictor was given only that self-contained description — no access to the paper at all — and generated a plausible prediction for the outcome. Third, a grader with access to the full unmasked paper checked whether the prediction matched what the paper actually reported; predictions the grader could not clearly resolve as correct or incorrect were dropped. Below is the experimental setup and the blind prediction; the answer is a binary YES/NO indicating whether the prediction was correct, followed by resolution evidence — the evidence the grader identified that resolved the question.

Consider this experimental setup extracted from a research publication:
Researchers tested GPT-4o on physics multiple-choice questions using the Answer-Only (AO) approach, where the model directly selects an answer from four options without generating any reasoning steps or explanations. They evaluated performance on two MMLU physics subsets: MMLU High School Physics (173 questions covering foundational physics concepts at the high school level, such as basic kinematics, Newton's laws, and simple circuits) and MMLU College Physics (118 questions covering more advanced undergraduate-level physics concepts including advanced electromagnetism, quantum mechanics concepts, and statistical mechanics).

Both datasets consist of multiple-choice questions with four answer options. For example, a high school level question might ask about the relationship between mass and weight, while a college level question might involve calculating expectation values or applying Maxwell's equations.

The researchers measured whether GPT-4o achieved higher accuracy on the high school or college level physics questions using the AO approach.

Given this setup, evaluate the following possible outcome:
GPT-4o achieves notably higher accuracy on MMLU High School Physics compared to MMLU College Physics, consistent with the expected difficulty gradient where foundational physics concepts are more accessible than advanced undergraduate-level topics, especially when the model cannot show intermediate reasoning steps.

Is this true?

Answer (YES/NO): NO